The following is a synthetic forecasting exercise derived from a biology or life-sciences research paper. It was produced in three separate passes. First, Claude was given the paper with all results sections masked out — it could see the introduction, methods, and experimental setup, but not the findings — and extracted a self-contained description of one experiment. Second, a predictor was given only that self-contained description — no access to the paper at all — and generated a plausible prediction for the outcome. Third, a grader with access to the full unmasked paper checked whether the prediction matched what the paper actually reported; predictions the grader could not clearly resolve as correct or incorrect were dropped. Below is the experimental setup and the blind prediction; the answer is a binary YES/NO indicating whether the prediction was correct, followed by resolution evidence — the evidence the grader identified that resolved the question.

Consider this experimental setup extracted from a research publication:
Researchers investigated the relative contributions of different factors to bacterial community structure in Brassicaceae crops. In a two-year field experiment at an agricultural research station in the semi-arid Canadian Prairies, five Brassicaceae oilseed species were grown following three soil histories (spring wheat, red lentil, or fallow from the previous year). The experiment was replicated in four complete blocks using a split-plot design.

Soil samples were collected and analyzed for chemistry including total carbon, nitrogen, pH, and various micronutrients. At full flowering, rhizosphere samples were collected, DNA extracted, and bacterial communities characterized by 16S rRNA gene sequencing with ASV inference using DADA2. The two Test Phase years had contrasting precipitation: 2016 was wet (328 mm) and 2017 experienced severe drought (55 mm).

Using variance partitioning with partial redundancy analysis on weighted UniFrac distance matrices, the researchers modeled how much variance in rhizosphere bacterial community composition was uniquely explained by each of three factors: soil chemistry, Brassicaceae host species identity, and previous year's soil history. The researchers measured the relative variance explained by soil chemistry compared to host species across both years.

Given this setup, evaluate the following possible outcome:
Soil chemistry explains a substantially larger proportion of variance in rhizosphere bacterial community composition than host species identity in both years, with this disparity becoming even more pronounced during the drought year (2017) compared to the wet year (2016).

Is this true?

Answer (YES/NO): NO